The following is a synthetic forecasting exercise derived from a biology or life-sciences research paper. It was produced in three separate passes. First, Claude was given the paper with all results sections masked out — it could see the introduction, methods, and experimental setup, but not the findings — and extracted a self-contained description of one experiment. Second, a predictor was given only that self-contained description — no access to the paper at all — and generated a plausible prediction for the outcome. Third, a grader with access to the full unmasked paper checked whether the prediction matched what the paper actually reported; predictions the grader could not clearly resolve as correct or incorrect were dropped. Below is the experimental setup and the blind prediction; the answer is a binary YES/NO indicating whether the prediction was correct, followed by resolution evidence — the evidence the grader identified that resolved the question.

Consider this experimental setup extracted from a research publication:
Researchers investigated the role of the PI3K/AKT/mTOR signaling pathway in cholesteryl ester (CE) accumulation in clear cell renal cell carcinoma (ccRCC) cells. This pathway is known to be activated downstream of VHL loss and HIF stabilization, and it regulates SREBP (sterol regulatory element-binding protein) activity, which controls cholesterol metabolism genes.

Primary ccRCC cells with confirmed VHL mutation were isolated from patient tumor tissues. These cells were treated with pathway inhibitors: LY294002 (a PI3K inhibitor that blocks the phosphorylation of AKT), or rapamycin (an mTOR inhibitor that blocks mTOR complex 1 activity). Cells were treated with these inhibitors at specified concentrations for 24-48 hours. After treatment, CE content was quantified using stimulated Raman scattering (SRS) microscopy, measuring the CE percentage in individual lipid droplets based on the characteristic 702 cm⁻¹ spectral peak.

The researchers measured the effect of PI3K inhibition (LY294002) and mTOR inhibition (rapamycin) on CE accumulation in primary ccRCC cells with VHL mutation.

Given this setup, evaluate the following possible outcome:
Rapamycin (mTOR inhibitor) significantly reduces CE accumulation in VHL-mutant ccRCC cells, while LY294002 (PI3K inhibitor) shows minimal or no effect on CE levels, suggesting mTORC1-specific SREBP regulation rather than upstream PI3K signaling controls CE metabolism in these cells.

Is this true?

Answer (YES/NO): NO